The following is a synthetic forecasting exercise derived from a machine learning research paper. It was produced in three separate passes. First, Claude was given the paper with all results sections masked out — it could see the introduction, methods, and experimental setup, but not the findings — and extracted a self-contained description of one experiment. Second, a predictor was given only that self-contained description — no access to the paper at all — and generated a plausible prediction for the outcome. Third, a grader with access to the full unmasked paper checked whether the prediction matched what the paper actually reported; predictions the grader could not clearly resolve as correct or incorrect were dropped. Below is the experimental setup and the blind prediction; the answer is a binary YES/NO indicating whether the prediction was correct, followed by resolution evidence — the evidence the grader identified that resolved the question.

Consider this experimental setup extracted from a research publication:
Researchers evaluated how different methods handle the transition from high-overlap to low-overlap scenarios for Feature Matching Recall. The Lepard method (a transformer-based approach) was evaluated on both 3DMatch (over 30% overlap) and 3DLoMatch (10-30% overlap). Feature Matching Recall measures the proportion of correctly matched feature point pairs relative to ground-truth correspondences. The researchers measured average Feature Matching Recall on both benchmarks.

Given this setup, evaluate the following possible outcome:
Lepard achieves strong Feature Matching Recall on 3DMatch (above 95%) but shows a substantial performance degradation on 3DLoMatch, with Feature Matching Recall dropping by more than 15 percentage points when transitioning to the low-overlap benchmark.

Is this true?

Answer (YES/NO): NO